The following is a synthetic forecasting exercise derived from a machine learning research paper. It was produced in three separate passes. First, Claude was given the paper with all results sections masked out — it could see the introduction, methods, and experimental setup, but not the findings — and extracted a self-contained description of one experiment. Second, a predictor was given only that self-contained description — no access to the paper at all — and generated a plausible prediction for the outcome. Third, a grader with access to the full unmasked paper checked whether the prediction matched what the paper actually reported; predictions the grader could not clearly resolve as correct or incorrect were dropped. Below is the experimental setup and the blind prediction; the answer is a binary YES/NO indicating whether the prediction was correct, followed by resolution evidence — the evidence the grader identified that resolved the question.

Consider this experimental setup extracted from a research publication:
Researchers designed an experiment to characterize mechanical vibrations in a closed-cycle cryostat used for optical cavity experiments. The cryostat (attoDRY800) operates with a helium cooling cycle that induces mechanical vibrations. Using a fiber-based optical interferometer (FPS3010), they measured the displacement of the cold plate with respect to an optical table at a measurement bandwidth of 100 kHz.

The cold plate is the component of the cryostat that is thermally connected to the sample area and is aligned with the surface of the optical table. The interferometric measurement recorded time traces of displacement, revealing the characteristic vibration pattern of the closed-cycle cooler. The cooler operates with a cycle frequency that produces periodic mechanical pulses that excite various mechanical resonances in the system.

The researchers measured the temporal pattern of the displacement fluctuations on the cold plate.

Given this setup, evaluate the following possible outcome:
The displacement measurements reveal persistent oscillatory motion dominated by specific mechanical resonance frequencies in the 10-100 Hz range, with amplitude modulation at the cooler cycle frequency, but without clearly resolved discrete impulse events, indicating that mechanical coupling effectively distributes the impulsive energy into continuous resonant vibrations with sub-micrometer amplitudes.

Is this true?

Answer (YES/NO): NO